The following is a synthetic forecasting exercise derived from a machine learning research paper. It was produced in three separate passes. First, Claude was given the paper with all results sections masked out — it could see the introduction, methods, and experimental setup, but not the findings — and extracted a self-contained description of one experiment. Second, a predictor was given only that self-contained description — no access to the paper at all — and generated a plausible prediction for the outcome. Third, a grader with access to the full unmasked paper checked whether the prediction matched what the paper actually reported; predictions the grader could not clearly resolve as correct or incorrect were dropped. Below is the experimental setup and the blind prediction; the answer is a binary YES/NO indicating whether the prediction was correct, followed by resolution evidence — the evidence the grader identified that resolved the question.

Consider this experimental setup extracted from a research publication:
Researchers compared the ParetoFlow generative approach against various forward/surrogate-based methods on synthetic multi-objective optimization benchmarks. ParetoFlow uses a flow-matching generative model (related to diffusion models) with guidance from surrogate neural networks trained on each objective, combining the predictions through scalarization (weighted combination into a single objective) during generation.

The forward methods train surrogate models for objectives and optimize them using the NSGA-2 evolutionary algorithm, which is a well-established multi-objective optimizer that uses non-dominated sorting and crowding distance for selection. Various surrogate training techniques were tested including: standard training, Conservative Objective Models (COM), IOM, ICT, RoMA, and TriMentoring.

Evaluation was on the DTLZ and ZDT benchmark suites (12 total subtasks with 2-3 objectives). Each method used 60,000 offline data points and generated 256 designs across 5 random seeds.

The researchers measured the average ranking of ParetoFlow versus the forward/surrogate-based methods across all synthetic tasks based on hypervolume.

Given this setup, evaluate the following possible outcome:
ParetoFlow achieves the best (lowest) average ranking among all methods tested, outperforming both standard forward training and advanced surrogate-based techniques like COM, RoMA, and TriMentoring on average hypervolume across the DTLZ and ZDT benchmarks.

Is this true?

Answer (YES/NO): NO